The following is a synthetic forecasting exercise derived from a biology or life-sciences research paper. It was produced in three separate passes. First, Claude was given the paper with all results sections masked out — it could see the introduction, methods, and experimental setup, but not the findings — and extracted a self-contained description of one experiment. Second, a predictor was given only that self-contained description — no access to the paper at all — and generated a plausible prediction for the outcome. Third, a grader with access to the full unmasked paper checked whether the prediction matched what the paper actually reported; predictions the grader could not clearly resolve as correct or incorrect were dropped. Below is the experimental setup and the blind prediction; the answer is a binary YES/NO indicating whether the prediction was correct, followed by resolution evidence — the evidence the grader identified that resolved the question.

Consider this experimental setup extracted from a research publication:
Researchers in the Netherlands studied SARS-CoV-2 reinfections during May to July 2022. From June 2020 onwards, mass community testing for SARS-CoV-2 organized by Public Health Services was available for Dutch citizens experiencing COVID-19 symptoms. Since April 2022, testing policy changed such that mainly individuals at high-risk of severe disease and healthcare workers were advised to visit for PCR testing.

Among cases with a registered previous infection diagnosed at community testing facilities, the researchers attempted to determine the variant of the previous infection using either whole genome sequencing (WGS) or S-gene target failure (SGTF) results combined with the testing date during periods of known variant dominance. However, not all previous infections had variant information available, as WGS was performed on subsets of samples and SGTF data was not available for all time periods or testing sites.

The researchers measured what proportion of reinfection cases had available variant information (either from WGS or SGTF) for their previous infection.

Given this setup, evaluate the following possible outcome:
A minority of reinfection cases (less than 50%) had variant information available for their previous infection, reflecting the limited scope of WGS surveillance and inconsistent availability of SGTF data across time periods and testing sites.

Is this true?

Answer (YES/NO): YES